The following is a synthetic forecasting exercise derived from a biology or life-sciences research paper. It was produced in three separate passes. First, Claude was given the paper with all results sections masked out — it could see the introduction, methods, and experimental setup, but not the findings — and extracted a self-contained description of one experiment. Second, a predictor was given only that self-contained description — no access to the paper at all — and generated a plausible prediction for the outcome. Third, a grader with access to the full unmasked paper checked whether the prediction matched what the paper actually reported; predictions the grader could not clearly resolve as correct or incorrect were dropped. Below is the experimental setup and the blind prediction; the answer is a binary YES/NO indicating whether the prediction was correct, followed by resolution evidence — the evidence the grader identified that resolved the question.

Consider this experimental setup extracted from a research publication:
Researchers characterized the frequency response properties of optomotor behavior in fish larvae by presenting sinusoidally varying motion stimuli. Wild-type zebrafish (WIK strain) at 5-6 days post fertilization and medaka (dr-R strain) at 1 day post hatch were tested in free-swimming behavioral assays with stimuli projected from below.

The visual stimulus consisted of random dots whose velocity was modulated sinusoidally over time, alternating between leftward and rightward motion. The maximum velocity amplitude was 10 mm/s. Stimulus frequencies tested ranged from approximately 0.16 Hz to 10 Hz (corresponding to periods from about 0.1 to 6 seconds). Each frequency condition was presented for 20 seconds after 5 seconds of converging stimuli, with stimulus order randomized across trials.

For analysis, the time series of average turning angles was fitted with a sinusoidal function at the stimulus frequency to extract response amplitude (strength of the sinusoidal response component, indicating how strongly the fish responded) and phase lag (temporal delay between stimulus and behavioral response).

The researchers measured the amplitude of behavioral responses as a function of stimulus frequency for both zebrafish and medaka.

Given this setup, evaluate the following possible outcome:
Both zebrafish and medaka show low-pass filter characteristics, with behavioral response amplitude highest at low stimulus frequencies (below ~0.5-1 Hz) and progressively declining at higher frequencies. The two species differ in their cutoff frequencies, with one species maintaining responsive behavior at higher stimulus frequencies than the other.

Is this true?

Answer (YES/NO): YES